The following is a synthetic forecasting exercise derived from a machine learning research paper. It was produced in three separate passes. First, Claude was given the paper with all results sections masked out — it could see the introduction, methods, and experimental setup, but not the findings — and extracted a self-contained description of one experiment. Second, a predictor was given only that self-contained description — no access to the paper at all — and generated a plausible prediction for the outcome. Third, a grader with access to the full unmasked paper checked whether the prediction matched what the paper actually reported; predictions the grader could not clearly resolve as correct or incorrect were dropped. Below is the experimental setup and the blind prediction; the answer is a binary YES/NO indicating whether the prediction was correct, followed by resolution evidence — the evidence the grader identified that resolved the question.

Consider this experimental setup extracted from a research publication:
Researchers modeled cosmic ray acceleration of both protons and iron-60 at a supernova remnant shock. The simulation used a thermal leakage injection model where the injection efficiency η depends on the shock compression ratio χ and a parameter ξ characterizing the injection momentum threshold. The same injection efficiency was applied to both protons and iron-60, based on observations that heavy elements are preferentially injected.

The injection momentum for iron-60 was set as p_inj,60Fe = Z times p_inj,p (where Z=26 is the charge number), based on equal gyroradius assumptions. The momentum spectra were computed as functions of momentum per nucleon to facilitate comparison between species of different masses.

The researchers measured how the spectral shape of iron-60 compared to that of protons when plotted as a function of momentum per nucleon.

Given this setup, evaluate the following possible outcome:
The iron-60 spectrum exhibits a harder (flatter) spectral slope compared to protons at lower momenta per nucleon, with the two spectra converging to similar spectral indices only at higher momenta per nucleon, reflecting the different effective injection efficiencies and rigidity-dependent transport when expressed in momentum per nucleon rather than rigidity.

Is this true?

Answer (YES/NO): NO